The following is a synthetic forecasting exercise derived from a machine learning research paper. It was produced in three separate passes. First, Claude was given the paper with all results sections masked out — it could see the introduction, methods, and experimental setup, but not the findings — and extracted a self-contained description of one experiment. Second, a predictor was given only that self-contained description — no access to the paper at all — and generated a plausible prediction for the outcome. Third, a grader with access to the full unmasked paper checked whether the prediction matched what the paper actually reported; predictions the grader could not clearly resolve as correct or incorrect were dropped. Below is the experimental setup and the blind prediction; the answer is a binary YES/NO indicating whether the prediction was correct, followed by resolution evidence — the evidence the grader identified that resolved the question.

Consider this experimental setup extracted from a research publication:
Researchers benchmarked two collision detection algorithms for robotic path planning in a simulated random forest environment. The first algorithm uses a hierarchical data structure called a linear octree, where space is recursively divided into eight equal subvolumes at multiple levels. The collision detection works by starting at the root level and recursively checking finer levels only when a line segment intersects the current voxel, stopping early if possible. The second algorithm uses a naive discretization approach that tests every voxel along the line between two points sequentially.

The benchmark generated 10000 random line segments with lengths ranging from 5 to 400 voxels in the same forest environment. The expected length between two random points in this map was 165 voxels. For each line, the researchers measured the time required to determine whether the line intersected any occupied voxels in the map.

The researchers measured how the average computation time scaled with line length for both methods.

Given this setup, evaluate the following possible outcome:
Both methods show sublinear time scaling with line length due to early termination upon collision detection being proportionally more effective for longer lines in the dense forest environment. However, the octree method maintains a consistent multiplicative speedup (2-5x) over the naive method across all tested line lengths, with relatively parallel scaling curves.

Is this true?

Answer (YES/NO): NO